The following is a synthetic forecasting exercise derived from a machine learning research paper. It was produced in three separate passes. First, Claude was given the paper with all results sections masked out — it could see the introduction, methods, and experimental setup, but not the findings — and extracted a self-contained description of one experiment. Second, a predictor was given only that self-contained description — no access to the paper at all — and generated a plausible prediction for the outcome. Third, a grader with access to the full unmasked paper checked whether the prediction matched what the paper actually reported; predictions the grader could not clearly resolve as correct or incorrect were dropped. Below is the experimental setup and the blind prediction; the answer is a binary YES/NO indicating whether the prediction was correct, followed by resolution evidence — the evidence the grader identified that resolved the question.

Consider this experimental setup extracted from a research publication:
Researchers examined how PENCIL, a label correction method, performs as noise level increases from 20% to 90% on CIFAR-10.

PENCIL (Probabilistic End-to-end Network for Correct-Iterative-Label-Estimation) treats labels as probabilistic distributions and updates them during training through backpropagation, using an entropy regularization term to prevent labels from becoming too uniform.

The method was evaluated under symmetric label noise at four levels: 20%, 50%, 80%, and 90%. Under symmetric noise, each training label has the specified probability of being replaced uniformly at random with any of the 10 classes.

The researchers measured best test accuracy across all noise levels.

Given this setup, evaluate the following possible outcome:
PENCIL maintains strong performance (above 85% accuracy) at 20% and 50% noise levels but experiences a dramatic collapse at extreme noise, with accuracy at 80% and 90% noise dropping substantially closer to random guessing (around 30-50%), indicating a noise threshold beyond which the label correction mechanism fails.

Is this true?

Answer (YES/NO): NO